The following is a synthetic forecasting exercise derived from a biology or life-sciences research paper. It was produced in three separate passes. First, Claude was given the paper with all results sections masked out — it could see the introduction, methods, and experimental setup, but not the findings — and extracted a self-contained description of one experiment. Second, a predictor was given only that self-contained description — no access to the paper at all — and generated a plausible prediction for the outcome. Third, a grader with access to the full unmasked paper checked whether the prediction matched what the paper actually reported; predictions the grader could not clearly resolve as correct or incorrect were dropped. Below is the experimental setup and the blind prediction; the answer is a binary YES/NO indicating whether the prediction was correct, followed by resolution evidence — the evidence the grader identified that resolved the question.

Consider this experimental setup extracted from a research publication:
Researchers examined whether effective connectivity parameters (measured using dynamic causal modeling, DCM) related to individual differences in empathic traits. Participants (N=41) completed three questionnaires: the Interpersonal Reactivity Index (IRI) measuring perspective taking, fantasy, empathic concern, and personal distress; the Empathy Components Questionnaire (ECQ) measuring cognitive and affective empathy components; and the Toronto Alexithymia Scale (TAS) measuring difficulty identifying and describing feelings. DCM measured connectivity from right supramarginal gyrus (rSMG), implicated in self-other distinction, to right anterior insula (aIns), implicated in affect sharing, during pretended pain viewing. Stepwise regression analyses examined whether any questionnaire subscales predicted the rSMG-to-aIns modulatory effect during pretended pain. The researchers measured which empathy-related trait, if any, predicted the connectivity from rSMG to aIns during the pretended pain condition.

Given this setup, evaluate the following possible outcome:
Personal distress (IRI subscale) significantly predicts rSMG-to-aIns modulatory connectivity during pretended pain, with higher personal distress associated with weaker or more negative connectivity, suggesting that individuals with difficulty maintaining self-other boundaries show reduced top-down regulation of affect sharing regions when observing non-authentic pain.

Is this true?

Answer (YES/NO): NO